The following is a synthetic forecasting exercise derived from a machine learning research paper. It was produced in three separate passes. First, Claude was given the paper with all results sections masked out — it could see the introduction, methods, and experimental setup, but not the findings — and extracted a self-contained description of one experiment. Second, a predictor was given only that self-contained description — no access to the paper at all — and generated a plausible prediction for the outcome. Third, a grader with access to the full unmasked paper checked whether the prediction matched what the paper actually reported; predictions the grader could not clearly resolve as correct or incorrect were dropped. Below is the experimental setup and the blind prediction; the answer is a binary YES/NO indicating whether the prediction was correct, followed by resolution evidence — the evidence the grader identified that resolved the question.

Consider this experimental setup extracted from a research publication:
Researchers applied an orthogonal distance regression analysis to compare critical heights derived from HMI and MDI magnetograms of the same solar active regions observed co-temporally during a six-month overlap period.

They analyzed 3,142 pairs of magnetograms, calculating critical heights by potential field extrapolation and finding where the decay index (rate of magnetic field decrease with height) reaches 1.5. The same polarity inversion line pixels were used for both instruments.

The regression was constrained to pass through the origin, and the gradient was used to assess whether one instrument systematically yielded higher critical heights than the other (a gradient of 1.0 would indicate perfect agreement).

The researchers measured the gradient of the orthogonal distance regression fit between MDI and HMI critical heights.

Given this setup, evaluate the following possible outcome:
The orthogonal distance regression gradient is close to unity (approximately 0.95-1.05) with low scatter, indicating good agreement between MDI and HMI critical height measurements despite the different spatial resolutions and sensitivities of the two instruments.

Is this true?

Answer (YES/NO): NO